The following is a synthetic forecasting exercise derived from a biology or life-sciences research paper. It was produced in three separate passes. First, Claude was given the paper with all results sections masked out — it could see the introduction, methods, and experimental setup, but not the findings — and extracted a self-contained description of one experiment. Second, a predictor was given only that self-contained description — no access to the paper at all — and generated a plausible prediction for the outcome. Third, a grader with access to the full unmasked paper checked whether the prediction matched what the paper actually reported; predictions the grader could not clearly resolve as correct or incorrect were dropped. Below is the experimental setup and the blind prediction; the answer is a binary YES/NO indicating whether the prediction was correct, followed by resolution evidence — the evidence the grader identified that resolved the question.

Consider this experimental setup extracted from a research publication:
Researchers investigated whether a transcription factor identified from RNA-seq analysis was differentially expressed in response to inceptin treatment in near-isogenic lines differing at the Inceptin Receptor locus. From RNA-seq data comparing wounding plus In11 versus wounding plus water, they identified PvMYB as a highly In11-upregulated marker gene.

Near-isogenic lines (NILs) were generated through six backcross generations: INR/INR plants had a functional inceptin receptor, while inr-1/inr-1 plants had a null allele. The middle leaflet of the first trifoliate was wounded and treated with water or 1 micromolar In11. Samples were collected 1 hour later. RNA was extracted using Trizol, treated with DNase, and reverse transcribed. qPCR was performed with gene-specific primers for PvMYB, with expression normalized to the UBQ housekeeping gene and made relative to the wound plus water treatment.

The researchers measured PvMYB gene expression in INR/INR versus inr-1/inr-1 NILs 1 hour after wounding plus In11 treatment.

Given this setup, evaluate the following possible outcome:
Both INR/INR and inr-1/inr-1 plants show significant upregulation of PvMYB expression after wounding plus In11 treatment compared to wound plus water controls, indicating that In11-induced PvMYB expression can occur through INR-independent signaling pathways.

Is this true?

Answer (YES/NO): NO